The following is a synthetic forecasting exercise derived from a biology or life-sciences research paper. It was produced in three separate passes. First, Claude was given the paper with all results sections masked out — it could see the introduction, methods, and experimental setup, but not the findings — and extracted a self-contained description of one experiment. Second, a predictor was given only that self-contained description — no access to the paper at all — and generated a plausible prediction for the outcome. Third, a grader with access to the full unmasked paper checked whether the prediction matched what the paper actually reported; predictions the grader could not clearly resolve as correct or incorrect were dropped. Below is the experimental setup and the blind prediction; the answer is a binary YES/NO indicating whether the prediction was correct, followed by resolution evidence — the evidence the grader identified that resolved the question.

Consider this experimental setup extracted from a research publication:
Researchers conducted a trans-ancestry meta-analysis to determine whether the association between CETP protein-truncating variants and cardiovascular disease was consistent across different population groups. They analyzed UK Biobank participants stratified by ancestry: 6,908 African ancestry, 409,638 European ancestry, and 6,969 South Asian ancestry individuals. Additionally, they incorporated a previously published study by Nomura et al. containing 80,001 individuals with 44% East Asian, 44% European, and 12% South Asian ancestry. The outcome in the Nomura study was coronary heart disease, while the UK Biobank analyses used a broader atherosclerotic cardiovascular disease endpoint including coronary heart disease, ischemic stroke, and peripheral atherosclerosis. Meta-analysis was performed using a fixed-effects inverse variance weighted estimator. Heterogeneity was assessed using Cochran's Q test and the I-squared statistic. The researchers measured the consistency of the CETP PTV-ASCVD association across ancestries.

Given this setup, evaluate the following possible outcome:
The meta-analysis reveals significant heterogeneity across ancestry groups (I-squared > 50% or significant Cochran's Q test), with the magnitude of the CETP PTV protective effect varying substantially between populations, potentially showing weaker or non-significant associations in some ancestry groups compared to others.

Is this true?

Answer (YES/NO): NO